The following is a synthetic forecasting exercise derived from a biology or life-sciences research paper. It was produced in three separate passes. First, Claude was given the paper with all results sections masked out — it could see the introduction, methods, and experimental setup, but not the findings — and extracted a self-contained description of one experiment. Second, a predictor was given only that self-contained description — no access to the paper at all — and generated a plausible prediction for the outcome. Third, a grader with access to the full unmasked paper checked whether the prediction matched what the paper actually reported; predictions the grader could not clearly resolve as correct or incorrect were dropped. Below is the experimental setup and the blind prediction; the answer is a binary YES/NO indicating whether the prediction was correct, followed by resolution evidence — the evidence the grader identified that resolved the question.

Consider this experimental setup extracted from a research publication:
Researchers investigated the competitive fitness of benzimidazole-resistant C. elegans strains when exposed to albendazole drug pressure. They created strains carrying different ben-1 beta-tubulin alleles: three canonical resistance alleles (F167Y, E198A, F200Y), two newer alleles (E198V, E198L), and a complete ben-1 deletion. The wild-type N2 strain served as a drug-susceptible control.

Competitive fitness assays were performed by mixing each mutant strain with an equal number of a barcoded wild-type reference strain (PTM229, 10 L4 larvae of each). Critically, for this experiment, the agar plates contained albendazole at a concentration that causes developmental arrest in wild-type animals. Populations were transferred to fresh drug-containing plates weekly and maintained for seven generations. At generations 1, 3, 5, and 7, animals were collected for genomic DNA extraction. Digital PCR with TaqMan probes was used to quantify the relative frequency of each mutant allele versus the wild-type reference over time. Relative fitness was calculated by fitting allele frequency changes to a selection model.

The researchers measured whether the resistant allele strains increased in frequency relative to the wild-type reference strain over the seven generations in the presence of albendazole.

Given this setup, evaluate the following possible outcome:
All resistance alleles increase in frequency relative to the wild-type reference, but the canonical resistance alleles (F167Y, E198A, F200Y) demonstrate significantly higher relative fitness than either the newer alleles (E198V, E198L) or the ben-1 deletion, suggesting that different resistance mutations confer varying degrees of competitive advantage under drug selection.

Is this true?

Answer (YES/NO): NO